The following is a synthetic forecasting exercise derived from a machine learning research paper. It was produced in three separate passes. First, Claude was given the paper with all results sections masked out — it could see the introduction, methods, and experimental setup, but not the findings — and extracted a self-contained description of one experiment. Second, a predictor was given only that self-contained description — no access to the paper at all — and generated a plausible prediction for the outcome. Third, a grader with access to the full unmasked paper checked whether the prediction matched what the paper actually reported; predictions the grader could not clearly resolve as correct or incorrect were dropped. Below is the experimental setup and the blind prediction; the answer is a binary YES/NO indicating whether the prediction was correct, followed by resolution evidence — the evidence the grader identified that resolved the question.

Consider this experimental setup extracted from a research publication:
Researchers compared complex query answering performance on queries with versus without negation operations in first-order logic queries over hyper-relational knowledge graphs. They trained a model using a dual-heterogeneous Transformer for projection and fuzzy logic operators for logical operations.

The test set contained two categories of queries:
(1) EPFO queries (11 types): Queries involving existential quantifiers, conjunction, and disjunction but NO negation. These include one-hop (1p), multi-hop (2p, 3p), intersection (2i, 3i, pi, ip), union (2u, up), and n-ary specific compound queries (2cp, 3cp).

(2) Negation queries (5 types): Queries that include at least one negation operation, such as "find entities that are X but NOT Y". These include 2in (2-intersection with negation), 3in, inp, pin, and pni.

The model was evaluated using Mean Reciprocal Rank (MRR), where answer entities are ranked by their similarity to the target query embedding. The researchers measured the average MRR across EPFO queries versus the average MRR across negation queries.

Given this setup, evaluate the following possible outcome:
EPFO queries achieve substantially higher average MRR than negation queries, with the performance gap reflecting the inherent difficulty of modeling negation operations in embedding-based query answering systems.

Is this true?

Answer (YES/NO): YES